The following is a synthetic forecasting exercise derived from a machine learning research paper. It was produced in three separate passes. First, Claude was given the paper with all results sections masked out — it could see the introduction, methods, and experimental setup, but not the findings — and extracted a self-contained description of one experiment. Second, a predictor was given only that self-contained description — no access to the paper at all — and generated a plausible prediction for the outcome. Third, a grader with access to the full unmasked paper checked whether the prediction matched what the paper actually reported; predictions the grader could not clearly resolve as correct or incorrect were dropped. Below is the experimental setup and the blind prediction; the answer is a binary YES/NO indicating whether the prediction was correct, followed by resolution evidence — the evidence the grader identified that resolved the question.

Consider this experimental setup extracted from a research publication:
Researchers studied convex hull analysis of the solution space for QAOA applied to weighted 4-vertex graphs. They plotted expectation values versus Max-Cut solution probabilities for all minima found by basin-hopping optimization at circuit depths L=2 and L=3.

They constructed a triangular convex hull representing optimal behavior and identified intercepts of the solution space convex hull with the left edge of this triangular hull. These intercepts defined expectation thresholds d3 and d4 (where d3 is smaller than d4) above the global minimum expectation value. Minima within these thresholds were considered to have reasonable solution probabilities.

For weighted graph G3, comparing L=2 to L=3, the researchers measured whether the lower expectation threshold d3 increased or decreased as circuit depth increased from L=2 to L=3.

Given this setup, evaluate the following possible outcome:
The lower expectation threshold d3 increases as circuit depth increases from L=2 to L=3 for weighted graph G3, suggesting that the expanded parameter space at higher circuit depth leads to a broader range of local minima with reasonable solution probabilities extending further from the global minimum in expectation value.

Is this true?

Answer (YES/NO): YES